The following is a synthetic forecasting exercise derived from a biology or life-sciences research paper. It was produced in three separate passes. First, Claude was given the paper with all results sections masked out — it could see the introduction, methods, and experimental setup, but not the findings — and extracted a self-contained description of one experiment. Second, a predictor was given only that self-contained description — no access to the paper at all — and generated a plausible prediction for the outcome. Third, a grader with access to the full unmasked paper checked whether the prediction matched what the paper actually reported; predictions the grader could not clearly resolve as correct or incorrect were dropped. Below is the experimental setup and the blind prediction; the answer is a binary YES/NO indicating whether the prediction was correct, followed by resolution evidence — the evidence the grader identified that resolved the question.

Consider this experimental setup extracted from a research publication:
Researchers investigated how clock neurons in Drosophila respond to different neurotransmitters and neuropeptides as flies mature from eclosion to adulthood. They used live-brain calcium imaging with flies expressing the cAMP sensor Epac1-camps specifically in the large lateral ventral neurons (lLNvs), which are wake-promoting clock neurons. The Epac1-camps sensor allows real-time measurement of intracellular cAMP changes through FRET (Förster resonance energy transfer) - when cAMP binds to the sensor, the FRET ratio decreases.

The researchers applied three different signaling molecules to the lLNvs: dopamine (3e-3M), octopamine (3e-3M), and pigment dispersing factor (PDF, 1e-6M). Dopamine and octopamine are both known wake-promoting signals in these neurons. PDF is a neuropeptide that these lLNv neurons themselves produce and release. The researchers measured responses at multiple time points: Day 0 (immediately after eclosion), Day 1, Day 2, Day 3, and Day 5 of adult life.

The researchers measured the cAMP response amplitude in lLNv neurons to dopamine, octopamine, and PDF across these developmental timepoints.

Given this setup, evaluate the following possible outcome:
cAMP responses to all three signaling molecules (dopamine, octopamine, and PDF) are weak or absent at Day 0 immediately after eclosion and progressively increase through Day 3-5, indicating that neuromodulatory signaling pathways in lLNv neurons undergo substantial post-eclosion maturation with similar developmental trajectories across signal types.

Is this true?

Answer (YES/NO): NO